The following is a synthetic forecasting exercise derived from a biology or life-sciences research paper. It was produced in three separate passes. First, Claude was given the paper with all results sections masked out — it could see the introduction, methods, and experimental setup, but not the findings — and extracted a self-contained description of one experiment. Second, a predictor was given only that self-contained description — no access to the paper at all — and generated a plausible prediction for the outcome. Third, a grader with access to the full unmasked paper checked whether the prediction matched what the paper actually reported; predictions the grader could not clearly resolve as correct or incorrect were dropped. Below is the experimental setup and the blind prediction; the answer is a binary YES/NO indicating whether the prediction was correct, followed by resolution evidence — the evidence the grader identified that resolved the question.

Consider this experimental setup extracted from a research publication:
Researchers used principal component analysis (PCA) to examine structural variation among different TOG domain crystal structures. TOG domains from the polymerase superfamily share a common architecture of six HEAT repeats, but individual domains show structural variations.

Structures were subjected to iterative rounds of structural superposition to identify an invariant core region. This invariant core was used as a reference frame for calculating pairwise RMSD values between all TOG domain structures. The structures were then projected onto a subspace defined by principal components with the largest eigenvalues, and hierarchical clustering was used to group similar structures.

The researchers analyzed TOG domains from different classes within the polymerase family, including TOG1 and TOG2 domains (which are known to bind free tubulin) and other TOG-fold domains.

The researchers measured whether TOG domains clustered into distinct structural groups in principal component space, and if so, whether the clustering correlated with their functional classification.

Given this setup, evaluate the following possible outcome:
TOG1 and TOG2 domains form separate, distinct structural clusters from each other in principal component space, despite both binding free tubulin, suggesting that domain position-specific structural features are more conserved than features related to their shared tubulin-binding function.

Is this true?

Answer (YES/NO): YES